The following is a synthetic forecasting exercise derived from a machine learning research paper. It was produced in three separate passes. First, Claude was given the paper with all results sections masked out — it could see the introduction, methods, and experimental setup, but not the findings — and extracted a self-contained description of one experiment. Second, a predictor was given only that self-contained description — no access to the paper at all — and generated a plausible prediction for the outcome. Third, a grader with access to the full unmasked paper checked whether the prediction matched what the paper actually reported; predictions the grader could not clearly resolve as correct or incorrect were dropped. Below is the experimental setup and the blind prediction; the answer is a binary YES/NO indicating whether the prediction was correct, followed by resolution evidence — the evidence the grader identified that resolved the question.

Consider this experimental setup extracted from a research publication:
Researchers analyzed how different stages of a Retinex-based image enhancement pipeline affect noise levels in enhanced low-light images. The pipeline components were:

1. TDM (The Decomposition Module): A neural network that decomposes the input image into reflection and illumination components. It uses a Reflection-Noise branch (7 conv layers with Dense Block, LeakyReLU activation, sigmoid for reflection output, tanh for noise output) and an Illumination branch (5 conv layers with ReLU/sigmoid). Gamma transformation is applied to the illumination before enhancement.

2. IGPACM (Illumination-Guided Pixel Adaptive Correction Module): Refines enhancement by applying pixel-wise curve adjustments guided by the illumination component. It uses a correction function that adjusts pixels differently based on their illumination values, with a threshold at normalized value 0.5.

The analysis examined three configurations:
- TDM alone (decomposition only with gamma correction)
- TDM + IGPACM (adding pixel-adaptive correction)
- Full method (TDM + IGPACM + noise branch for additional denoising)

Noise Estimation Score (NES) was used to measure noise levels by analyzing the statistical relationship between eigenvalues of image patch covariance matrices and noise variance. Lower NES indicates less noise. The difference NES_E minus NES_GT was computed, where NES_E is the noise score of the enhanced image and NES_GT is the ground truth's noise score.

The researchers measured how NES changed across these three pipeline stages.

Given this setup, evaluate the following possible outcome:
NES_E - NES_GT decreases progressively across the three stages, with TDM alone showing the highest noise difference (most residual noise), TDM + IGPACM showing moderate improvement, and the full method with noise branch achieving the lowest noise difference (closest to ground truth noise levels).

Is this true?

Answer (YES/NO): NO